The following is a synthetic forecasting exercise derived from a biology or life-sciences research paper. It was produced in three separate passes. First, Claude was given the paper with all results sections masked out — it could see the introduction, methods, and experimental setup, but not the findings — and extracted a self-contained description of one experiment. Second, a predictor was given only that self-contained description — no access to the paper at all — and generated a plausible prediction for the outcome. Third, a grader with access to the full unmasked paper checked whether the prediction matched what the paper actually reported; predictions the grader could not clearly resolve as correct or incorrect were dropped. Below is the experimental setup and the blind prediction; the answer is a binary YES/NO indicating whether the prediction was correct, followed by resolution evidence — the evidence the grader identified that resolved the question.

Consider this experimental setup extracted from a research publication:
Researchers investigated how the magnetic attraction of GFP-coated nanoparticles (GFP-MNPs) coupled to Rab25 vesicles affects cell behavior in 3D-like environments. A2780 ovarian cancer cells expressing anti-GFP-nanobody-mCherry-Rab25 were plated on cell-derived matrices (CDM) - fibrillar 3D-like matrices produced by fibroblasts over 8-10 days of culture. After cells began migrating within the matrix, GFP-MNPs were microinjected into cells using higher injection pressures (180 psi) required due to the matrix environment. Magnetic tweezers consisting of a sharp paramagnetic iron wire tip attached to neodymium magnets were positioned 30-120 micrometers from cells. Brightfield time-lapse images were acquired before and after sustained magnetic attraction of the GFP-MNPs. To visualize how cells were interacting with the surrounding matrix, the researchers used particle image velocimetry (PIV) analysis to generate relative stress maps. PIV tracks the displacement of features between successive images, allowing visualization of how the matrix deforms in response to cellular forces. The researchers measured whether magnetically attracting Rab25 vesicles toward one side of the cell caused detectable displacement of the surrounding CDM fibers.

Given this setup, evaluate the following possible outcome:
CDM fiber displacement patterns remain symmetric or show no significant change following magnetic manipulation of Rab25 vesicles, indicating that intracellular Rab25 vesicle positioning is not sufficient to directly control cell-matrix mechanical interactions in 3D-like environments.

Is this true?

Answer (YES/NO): NO